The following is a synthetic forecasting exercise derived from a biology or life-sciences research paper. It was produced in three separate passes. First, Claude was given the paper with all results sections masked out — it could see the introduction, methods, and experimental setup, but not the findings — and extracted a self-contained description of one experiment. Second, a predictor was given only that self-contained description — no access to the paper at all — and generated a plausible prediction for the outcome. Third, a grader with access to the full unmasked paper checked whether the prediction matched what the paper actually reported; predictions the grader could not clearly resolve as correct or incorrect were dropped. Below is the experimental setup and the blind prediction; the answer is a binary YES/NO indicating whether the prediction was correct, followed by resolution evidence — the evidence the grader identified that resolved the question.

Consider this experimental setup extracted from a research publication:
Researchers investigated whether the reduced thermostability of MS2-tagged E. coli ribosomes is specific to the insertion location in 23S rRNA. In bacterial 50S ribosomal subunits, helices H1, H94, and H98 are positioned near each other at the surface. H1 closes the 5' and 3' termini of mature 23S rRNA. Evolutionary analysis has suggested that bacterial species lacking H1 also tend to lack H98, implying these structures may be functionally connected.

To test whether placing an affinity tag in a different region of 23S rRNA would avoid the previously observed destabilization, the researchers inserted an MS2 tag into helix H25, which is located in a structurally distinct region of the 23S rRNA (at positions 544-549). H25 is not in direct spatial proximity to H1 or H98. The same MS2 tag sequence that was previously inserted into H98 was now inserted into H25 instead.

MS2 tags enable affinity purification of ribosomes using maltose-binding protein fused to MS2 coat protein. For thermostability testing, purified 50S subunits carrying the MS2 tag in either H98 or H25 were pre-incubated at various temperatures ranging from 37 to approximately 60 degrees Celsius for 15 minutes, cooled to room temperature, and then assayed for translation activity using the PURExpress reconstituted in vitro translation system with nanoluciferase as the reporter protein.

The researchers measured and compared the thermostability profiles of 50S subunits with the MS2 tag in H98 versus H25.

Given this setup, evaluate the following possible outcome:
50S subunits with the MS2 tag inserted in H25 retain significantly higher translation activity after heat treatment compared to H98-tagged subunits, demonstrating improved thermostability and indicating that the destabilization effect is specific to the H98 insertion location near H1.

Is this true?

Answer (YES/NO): YES